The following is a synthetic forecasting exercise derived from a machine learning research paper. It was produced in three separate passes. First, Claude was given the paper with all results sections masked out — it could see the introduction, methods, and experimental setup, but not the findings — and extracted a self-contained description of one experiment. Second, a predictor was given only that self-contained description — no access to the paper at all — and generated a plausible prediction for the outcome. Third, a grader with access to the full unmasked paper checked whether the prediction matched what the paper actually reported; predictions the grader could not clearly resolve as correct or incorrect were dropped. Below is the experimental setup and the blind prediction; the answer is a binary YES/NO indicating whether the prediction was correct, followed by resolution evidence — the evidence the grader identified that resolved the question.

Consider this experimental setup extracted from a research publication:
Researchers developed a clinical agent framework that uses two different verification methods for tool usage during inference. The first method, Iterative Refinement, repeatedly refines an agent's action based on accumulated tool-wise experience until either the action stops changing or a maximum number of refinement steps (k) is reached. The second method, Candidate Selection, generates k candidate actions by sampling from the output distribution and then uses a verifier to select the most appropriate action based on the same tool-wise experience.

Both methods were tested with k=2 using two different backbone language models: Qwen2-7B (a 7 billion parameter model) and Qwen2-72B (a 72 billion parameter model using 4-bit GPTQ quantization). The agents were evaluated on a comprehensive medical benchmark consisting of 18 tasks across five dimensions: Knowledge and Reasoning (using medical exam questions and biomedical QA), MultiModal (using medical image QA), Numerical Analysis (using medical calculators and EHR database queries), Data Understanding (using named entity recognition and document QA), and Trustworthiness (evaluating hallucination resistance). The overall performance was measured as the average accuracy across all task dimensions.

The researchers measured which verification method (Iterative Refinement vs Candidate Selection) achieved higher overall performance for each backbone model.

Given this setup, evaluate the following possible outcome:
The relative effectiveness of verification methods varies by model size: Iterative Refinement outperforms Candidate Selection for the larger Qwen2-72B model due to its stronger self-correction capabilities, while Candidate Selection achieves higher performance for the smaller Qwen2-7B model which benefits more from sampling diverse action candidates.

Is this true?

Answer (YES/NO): NO